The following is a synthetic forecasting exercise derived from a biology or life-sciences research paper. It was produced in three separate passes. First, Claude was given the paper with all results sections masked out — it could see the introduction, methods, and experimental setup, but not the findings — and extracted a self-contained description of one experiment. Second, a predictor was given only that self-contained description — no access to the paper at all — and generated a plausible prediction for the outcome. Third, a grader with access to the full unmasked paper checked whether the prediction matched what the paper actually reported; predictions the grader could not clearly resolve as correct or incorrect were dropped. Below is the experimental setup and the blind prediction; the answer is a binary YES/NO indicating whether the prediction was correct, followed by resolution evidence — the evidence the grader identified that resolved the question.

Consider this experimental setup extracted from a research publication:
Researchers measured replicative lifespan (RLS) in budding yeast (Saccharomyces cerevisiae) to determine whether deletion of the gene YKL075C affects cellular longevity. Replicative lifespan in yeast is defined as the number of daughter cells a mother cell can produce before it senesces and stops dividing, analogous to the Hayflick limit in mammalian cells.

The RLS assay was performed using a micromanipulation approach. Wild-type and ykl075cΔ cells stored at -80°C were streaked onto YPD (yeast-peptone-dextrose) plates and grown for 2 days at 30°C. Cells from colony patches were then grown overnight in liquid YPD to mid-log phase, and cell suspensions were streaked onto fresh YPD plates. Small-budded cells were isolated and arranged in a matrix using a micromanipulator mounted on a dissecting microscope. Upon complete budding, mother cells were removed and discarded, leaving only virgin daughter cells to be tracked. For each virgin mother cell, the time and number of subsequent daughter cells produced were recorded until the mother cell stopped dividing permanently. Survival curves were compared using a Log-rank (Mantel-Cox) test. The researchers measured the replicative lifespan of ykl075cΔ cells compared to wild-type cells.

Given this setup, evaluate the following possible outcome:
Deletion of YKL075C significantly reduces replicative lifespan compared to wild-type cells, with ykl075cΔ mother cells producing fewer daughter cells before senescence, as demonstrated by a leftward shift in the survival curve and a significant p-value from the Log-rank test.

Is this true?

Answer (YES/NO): NO